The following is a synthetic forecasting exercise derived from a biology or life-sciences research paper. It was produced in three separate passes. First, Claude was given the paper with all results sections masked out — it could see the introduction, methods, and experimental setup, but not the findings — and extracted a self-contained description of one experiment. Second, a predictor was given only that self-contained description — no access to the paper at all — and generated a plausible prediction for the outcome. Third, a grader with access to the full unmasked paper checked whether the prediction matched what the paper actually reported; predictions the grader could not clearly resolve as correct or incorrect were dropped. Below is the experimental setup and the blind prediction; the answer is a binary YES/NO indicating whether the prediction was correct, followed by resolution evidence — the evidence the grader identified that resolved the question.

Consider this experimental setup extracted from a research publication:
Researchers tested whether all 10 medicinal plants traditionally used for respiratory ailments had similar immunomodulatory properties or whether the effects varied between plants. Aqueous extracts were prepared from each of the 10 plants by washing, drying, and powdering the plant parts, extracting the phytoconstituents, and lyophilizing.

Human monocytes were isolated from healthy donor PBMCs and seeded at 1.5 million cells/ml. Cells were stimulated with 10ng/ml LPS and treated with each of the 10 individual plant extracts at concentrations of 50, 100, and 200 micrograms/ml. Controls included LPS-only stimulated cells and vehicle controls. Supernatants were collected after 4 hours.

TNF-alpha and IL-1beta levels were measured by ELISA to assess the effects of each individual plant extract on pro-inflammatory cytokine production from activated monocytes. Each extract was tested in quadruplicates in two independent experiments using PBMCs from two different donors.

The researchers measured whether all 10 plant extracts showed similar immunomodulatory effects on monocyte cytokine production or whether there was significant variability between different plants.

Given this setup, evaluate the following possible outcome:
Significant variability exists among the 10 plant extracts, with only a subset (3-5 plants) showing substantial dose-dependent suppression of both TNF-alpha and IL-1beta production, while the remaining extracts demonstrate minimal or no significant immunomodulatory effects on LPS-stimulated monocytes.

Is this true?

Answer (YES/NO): NO